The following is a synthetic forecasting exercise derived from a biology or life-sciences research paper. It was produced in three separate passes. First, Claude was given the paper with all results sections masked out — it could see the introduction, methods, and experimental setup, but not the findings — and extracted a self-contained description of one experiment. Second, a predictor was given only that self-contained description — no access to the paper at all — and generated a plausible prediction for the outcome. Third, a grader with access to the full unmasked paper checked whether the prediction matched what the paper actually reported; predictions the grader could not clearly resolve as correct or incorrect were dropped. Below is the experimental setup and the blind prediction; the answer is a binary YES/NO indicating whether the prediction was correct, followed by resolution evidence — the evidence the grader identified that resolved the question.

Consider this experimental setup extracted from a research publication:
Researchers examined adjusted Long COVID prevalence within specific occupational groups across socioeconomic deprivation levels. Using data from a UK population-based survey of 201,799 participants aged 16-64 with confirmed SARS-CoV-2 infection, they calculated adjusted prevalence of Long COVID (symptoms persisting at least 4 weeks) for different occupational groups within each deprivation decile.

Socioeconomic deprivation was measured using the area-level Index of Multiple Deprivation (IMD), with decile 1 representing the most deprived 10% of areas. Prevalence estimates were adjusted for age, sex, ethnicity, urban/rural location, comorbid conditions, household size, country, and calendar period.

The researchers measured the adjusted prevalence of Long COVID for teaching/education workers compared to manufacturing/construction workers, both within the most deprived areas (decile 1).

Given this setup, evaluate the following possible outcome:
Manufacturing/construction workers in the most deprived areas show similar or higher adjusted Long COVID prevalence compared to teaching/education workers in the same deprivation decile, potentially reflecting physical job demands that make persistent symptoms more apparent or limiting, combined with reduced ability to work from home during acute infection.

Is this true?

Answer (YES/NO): NO